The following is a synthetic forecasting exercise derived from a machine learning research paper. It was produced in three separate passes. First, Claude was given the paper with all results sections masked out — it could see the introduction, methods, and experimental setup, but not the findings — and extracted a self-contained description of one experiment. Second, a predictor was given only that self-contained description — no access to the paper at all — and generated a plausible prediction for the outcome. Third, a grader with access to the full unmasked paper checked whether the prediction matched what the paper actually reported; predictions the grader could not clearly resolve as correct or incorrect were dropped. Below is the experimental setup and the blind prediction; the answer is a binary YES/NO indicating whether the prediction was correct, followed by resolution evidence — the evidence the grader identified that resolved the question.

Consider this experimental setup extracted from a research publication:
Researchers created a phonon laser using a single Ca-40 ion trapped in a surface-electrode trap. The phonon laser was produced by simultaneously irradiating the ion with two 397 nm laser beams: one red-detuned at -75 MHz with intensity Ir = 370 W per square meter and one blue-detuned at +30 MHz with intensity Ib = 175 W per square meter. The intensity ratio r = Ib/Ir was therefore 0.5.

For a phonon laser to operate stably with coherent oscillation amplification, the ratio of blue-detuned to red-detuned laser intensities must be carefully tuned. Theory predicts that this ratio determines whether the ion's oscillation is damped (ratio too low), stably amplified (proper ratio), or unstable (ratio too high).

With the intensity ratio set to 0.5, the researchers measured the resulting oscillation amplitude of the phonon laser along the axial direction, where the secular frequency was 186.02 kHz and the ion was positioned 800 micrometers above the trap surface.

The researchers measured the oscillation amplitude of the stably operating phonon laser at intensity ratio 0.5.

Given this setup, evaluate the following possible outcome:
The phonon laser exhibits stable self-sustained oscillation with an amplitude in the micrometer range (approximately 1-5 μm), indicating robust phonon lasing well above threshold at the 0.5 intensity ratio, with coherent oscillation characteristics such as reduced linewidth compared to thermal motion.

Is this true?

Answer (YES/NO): NO